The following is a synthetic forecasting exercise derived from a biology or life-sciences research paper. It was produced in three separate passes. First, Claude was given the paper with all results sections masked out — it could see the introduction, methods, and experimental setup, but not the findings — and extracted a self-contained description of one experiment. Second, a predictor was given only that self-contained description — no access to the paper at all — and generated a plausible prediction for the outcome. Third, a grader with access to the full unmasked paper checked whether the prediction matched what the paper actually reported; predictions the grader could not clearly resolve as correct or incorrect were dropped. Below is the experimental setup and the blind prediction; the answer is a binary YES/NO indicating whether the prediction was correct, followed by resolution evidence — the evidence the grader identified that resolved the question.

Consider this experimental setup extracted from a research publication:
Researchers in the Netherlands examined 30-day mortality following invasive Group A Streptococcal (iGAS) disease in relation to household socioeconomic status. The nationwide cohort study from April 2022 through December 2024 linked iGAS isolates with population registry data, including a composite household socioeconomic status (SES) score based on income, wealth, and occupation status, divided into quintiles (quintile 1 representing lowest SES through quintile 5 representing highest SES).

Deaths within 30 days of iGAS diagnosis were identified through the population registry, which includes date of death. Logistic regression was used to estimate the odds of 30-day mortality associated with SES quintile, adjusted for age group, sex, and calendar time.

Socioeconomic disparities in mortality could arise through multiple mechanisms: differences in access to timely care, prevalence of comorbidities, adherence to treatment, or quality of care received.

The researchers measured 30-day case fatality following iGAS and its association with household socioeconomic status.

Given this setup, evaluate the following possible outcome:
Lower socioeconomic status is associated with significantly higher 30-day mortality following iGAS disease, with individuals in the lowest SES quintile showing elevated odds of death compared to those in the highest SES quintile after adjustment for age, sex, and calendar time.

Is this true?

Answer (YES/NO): NO